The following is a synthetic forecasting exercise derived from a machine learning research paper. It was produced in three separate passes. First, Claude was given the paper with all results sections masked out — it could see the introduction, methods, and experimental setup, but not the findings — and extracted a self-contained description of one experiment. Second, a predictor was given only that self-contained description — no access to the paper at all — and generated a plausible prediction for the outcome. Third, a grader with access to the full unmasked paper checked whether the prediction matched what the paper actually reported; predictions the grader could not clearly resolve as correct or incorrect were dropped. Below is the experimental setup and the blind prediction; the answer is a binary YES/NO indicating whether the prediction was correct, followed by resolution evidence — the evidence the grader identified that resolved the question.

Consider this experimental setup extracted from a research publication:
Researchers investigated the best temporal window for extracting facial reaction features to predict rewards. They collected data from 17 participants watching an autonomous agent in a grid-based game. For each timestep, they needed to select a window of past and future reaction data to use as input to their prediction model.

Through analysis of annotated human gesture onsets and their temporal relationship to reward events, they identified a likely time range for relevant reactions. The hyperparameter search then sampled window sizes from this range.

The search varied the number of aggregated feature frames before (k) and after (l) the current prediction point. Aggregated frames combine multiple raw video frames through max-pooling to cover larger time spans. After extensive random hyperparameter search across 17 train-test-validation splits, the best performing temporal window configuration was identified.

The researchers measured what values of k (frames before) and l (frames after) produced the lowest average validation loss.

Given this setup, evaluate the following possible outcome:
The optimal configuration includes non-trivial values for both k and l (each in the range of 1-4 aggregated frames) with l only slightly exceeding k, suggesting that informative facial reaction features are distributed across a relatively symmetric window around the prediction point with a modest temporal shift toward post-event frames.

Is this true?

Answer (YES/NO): NO